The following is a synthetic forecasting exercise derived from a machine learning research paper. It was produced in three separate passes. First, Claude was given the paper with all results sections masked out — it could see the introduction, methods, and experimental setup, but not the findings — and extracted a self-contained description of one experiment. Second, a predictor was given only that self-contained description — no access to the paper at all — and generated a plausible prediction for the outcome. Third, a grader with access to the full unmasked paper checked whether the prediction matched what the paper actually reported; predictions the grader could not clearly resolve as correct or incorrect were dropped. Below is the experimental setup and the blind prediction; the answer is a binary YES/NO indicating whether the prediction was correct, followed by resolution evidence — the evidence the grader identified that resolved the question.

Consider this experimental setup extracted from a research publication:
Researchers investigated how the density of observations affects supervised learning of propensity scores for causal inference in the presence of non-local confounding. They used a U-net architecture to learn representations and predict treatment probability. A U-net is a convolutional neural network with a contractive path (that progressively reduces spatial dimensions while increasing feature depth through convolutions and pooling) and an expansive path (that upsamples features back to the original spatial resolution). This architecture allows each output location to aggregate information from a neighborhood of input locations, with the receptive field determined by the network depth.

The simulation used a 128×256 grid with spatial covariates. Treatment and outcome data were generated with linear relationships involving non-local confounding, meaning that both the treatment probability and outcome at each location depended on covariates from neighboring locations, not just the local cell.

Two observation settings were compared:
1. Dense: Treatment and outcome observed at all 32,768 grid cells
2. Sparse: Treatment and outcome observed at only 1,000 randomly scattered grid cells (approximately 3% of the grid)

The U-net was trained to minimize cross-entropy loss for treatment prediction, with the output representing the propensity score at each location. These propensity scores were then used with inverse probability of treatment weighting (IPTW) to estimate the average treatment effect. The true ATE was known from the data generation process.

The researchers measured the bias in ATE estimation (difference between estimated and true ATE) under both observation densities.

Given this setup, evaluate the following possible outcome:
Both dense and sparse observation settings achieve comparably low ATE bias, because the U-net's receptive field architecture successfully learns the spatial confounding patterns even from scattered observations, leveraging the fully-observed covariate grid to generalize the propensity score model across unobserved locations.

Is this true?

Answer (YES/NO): NO